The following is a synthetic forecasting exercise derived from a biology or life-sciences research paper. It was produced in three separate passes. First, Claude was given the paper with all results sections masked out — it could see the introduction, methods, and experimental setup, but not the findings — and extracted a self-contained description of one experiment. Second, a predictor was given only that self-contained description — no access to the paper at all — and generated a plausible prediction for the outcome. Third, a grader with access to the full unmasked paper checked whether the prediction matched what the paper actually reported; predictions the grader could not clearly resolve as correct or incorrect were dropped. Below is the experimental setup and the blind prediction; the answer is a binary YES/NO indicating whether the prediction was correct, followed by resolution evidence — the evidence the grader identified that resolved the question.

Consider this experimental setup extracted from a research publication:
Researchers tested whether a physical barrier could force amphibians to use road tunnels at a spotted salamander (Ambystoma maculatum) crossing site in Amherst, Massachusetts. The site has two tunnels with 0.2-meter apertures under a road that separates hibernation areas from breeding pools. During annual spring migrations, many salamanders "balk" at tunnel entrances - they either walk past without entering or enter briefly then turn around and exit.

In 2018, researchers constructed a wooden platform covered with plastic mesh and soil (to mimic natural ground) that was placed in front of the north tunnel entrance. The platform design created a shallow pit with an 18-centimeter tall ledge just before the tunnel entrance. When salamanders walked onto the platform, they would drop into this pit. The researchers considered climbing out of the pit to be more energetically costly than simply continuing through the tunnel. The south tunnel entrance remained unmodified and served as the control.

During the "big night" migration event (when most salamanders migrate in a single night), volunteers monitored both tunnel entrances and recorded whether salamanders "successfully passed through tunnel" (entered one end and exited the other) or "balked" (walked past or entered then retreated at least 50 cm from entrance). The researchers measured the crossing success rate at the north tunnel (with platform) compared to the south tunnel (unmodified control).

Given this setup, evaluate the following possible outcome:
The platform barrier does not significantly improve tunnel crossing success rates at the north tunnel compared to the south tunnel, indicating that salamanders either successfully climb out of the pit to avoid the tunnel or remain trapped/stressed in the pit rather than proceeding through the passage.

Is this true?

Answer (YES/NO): YES